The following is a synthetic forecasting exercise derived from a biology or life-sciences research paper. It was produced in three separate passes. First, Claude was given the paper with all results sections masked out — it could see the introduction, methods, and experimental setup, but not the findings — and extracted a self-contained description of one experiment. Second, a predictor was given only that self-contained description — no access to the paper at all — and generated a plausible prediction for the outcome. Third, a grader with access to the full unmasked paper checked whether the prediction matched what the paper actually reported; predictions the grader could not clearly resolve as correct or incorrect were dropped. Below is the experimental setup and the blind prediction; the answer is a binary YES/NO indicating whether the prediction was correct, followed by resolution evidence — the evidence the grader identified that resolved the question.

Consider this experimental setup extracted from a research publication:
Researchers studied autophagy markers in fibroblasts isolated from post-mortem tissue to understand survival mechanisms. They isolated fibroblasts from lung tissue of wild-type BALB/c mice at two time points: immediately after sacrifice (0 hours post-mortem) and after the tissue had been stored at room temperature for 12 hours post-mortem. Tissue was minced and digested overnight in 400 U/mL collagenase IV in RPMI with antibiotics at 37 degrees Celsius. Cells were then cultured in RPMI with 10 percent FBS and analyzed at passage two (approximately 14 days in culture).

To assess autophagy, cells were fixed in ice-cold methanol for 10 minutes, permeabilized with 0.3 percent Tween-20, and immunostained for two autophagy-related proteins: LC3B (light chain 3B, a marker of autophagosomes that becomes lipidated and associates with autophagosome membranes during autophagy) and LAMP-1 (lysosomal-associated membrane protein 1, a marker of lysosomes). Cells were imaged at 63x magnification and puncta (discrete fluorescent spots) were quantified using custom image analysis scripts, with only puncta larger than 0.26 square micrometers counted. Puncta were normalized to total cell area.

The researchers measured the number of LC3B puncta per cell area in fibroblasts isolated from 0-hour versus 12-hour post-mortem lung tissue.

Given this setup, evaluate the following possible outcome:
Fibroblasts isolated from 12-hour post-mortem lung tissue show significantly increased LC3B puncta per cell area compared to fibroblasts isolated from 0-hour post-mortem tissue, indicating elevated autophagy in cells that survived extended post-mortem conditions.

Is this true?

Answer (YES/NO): NO